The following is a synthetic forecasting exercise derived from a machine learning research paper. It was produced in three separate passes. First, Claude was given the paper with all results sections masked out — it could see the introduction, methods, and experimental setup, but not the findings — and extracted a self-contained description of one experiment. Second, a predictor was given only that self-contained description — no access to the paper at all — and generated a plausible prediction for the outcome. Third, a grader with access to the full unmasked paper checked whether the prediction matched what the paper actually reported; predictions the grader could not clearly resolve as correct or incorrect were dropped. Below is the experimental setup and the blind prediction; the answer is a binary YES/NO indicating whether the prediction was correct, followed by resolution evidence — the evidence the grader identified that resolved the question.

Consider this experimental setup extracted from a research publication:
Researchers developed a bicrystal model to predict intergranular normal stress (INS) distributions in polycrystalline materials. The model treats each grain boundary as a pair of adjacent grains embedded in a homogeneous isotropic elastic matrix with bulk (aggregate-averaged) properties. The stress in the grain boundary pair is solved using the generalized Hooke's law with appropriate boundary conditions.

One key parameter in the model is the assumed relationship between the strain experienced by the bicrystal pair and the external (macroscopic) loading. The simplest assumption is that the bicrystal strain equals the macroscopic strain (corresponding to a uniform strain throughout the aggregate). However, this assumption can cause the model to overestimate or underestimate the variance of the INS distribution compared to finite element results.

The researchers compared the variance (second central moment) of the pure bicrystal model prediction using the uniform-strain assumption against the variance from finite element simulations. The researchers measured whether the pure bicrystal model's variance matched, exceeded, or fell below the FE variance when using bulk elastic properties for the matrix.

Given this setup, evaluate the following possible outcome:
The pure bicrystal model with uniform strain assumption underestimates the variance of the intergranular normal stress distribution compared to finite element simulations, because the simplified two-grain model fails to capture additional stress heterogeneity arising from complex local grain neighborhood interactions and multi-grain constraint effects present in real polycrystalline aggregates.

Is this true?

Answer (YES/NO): NO